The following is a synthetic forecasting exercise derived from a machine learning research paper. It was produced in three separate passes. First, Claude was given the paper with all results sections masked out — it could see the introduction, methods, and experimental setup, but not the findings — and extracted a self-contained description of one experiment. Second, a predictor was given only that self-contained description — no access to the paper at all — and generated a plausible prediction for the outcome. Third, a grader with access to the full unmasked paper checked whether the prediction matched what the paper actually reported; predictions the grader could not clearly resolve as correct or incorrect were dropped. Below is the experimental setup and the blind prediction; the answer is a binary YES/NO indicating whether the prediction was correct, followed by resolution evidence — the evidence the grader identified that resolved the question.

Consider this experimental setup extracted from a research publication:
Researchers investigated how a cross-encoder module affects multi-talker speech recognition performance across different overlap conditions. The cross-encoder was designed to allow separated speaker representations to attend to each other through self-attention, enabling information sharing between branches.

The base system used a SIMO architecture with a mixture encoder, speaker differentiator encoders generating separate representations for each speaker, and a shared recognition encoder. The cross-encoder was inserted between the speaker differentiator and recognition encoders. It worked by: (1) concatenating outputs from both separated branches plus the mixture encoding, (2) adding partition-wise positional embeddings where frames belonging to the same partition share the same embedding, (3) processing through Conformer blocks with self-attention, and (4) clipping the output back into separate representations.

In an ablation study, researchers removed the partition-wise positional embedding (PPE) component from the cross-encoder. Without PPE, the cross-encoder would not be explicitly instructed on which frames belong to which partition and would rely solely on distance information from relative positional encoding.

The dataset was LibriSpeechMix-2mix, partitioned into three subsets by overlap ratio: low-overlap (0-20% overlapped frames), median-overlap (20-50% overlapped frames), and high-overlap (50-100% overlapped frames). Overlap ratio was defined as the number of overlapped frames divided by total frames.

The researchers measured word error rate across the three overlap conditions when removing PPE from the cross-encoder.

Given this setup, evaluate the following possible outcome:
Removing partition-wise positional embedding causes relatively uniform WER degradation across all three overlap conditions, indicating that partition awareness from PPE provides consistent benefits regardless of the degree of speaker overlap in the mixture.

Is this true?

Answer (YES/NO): NO